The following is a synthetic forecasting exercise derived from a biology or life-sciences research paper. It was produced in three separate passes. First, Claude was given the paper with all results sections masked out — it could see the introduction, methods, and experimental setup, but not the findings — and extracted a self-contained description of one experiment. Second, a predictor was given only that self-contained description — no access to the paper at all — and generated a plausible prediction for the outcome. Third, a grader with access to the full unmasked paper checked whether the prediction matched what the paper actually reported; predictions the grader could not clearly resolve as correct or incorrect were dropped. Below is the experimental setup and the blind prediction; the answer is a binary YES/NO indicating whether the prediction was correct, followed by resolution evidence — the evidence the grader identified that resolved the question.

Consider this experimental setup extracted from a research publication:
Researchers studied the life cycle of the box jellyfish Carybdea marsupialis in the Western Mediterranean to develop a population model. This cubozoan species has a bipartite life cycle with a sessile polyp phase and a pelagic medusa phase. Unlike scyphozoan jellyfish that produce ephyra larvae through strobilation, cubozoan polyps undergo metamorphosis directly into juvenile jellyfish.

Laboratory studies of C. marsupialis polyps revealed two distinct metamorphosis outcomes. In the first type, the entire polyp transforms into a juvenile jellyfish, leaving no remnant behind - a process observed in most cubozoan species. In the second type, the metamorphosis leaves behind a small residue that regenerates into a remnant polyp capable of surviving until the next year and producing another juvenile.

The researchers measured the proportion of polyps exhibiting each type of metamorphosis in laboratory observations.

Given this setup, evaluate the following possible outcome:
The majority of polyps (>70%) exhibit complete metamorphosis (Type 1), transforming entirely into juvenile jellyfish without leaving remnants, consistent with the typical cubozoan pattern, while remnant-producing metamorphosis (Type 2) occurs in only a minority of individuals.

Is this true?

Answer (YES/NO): NO